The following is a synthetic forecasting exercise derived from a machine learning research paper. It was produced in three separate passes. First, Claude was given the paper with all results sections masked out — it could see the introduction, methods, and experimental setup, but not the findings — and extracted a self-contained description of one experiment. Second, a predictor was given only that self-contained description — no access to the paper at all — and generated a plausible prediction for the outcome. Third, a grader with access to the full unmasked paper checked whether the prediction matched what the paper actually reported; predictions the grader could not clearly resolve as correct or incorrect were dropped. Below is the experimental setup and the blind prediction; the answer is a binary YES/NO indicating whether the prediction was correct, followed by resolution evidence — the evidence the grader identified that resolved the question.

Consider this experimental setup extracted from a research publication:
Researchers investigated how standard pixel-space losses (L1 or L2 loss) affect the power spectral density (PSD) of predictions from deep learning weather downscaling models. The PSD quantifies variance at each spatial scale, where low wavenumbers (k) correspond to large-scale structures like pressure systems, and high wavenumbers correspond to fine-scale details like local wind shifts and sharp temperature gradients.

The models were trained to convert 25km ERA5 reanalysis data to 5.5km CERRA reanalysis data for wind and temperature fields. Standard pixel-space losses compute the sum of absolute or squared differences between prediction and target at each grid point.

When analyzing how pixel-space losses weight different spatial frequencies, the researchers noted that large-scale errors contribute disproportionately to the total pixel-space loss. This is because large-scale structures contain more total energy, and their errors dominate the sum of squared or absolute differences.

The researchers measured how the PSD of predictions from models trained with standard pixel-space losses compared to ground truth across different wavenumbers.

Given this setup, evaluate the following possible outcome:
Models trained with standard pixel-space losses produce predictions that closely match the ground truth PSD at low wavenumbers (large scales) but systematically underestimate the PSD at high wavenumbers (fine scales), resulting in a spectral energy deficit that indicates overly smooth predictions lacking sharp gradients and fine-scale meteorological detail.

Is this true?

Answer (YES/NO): YES